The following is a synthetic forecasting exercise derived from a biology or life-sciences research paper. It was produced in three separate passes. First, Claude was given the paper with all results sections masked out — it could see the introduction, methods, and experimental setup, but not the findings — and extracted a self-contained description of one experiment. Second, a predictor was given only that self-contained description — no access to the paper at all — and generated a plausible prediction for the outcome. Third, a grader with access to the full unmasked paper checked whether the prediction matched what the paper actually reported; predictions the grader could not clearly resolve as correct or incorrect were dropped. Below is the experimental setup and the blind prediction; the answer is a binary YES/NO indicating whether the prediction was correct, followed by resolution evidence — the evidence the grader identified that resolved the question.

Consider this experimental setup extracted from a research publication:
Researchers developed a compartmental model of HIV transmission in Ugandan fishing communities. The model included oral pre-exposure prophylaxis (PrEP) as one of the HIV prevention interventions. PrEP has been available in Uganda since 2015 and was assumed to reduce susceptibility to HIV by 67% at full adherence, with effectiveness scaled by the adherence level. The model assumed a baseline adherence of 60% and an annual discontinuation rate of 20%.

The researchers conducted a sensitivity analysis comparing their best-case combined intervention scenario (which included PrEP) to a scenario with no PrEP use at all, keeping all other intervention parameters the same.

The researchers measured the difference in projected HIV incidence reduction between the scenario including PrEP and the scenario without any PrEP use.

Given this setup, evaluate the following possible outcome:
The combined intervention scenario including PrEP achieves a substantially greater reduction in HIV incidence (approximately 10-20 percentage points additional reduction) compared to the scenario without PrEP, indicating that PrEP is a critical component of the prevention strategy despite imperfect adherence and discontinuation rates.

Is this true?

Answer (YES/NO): NO